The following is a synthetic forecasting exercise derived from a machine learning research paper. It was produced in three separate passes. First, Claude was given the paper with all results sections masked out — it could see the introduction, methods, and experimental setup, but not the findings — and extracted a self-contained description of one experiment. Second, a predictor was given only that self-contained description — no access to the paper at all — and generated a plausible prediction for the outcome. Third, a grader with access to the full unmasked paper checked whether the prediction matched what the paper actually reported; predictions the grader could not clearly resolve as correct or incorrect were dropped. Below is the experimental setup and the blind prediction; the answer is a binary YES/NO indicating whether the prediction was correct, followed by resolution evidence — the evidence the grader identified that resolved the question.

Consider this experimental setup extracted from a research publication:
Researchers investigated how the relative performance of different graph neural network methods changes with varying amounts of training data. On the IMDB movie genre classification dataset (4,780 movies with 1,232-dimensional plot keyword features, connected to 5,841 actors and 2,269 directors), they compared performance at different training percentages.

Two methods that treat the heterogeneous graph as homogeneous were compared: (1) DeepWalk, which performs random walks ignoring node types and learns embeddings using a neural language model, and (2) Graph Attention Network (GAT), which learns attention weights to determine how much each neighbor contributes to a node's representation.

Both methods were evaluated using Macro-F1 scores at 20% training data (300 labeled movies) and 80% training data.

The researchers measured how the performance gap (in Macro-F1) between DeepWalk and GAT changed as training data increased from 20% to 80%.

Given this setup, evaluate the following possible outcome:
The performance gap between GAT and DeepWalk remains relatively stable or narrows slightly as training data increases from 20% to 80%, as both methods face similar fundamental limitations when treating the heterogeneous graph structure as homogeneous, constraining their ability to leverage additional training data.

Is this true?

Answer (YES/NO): NO